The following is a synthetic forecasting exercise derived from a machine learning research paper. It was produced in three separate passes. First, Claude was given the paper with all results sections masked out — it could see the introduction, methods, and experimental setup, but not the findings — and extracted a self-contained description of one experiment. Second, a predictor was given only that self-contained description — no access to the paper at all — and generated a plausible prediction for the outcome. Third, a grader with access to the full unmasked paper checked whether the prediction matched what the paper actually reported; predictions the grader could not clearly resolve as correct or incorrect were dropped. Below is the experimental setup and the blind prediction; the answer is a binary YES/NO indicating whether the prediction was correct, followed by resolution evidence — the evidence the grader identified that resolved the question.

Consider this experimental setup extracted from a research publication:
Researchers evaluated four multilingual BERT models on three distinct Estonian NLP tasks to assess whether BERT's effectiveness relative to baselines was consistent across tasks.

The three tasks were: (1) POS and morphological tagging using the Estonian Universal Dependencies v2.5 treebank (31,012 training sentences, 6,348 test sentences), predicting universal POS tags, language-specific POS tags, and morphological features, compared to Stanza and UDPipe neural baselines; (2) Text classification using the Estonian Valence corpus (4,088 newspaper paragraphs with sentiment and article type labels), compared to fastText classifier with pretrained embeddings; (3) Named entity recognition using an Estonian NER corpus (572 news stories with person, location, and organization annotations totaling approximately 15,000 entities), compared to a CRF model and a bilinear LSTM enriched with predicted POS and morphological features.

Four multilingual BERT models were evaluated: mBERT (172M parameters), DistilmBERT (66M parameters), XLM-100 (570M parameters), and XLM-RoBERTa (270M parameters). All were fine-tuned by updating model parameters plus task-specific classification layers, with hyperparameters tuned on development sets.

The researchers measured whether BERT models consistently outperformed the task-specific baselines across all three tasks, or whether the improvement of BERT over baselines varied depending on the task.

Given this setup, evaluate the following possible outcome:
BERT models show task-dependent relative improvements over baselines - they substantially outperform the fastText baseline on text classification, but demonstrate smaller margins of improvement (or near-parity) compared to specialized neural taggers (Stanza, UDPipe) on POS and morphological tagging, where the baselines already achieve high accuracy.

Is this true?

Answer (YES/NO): NO